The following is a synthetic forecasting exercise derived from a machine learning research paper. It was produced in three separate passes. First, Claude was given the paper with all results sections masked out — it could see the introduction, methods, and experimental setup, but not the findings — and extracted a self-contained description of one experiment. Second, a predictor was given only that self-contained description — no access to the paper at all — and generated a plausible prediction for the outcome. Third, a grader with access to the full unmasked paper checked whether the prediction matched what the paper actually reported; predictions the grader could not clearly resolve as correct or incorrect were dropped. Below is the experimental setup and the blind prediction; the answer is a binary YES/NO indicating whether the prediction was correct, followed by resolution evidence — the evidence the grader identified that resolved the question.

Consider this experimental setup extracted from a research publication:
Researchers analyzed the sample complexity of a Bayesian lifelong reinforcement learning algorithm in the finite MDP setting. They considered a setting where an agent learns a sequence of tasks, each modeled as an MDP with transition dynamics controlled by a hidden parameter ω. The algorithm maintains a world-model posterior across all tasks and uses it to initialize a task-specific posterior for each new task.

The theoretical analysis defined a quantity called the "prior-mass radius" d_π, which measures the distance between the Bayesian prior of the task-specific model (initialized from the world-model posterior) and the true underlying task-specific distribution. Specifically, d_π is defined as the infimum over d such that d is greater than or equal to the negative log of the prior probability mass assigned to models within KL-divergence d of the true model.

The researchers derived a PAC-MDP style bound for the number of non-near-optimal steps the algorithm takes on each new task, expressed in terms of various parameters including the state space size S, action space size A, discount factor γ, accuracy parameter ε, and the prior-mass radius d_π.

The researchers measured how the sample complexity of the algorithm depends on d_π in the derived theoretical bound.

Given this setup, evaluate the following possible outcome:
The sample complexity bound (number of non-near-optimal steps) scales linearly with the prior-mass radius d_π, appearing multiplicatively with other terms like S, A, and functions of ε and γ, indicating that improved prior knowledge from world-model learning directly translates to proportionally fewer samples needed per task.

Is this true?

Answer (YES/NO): YES